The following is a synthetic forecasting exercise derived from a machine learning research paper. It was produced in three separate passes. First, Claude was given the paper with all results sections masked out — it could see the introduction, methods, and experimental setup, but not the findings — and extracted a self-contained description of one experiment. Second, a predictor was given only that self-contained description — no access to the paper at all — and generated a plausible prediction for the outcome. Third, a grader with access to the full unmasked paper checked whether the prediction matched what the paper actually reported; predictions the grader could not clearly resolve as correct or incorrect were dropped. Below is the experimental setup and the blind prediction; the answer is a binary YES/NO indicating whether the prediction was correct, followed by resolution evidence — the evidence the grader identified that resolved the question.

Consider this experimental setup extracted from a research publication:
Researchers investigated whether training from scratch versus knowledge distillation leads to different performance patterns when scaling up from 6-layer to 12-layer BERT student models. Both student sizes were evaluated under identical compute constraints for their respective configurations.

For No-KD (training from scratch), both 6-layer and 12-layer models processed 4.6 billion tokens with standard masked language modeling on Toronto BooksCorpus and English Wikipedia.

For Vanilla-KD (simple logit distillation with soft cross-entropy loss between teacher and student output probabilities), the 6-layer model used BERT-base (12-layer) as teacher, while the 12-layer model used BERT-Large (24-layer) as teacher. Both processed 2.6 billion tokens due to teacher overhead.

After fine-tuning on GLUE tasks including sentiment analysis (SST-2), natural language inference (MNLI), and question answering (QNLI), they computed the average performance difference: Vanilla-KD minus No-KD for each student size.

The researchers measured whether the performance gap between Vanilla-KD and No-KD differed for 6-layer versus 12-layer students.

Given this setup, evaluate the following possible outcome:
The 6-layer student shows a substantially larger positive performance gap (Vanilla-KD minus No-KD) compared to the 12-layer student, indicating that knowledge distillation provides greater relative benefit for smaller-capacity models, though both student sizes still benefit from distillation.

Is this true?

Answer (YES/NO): NO